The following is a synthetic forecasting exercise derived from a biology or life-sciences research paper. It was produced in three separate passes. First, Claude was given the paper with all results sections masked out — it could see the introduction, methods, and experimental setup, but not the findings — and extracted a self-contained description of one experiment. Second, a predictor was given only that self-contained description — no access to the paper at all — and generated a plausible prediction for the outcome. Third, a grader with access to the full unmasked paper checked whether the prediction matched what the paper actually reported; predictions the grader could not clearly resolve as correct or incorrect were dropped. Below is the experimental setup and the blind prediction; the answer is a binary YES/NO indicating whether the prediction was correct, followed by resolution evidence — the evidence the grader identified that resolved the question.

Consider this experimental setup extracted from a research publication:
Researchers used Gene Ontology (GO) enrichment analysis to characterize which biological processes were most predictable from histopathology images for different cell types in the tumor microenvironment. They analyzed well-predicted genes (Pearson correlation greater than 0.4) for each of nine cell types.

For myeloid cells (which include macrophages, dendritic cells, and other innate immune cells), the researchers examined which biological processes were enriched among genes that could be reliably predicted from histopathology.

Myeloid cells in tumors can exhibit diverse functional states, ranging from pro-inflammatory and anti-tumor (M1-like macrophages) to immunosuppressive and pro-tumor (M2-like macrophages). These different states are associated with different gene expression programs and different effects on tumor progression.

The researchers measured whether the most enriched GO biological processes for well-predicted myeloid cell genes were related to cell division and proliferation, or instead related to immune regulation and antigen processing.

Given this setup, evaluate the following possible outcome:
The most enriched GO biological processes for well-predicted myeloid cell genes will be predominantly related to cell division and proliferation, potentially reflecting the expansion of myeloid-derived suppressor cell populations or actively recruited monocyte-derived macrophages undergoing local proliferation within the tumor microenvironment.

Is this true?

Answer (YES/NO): NO